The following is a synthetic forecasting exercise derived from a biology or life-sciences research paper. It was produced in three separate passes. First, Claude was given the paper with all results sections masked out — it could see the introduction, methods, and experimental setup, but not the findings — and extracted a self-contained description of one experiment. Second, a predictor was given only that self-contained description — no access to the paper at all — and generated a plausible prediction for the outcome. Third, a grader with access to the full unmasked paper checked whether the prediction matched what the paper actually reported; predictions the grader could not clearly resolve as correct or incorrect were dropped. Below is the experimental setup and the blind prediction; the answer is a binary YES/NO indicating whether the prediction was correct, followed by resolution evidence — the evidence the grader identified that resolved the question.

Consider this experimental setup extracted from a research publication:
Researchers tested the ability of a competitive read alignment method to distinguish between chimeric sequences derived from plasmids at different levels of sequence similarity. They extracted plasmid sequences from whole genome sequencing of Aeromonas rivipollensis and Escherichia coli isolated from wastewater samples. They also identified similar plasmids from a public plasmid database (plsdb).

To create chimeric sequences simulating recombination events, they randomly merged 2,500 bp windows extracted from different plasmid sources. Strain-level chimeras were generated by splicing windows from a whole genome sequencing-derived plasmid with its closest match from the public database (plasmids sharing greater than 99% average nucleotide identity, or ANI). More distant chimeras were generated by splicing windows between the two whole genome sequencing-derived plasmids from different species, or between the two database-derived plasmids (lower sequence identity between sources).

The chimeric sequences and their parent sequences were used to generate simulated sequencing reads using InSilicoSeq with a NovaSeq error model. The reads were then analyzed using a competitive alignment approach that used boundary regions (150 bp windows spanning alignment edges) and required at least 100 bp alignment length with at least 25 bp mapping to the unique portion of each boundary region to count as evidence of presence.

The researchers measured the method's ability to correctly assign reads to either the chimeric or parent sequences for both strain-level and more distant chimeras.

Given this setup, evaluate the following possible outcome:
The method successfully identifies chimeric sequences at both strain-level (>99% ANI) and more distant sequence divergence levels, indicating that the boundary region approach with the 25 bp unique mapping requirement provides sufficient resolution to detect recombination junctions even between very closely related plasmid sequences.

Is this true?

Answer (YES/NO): YES